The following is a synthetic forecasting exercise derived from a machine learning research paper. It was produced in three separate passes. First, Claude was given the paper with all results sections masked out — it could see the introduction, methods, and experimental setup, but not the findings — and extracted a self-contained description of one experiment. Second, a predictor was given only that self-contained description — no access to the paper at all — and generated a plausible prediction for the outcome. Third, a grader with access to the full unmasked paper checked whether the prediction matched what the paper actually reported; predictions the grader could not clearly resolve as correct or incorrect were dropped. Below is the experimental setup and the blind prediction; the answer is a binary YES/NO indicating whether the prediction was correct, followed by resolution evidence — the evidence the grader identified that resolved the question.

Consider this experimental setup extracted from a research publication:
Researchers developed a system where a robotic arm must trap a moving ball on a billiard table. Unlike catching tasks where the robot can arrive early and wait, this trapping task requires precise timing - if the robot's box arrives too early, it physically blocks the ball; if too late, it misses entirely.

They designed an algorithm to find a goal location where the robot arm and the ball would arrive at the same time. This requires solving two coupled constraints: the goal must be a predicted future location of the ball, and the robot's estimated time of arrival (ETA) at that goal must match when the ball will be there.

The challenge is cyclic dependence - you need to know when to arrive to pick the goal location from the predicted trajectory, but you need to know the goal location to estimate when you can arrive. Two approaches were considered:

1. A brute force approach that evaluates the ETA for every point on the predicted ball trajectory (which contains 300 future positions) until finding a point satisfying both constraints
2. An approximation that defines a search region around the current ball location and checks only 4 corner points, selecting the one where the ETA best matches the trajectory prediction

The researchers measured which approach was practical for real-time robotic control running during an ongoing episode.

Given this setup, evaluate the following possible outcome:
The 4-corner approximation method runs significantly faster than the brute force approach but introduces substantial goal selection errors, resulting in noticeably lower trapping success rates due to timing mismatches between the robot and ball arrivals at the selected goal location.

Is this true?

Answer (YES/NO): NO